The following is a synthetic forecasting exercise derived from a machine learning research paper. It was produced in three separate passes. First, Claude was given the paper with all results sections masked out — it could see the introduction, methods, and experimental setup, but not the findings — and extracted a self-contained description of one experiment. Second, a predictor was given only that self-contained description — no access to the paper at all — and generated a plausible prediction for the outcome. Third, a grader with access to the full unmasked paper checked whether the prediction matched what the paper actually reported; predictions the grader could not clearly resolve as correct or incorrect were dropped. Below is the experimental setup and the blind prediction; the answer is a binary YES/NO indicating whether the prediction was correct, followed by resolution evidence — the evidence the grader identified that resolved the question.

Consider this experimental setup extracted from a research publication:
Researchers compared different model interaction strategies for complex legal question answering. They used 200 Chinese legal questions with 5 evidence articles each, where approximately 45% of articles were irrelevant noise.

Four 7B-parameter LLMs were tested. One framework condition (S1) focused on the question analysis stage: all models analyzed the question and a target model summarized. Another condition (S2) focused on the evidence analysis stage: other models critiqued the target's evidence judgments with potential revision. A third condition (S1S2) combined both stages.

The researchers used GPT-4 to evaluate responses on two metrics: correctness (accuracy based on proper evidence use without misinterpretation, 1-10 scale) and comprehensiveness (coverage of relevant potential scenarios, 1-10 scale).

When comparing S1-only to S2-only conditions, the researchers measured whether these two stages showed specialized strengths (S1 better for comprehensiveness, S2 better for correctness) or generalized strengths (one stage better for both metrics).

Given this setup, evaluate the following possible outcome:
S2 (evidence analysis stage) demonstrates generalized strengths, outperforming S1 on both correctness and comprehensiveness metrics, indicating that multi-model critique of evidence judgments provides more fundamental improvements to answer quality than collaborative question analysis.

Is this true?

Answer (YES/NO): NO